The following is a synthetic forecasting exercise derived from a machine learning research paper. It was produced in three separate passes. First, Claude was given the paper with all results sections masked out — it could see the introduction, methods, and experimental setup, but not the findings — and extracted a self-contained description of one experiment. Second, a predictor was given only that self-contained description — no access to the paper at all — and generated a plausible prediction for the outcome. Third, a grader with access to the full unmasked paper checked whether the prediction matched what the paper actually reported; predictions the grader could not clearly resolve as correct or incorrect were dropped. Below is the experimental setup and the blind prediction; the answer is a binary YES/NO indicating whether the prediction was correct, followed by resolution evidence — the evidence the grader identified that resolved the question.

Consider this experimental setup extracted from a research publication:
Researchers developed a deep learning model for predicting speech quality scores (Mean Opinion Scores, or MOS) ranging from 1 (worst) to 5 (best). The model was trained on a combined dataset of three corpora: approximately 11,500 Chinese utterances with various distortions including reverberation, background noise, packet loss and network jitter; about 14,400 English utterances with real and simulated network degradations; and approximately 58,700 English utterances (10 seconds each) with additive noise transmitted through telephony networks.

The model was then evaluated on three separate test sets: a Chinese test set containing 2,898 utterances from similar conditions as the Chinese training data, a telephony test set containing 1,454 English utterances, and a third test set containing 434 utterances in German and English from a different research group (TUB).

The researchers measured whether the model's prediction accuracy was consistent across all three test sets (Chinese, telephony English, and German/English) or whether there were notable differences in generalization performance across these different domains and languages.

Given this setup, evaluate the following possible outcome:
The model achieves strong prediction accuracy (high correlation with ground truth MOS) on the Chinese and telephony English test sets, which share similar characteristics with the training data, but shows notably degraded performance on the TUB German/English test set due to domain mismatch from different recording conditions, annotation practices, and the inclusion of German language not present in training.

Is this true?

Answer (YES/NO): NO